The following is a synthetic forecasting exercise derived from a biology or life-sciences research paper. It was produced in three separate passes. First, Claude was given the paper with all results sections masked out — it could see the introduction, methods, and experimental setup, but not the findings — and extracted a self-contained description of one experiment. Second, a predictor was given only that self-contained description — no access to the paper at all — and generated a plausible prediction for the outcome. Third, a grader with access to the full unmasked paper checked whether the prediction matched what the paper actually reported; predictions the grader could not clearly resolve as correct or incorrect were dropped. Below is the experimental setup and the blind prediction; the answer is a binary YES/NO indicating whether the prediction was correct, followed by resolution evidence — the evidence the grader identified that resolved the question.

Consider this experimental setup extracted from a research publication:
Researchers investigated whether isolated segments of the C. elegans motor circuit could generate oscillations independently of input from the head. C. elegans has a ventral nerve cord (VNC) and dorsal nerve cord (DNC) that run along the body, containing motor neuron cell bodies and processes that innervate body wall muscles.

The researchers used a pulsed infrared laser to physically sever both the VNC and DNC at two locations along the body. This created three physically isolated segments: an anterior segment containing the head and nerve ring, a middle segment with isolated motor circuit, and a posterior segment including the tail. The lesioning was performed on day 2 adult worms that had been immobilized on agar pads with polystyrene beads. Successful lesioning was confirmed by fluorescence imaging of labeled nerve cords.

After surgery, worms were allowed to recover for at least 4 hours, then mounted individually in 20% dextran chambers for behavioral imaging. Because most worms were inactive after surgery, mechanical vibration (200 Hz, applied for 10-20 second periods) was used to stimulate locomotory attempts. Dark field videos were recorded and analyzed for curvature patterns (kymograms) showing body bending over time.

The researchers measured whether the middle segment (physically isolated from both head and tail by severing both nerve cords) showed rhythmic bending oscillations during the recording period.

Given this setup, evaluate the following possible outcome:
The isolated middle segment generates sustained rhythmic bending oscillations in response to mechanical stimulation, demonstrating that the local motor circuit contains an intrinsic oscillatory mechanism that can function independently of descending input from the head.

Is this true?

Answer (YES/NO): YES